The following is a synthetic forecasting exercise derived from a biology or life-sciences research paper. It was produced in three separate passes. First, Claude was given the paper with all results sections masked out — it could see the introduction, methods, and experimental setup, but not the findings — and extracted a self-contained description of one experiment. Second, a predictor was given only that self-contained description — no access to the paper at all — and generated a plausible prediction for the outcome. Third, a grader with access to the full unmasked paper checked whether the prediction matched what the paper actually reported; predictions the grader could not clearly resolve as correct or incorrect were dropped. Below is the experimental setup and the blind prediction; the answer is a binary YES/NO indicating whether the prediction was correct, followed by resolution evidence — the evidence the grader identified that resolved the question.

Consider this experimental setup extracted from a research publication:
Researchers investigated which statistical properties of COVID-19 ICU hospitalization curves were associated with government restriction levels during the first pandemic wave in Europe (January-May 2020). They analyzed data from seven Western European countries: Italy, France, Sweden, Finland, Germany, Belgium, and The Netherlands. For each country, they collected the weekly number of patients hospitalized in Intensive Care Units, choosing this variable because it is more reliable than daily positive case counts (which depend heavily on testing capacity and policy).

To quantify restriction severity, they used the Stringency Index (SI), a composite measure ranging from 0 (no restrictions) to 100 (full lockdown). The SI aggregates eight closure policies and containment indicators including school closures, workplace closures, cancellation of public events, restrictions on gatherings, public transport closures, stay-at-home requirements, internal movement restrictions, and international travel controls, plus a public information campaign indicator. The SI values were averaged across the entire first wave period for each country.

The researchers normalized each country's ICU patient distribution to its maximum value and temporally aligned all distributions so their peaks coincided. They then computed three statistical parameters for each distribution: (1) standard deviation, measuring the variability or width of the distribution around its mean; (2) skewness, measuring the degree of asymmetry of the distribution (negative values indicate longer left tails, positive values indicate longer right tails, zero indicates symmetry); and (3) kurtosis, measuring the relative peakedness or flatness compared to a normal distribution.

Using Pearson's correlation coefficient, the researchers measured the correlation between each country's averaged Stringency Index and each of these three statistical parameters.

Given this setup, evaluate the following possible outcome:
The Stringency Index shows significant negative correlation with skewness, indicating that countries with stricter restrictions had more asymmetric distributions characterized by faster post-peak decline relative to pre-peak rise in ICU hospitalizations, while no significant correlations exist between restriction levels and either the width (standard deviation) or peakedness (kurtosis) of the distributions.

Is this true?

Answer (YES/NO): NO